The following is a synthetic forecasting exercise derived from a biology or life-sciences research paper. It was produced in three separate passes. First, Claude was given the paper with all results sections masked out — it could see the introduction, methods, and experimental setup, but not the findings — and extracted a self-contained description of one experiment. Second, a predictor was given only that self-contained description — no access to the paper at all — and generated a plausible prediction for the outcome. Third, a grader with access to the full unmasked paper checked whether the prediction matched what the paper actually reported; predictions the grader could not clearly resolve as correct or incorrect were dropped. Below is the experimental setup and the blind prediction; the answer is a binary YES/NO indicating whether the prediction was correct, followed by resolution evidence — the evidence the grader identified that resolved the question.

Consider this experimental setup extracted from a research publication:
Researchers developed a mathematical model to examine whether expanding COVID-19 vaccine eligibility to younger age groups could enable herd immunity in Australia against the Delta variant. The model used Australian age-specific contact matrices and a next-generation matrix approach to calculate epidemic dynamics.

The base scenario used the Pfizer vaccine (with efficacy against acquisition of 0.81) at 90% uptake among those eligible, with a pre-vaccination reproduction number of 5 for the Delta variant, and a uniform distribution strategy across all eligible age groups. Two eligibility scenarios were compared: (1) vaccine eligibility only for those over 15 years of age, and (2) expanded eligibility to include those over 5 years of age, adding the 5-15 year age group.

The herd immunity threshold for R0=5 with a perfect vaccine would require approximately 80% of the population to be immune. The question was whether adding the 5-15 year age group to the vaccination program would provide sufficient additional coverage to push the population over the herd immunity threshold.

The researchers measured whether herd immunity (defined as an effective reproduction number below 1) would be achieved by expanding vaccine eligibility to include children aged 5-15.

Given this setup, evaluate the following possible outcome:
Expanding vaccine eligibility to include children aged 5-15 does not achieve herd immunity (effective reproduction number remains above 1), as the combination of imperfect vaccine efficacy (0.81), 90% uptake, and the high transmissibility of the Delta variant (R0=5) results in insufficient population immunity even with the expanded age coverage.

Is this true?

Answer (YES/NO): YES